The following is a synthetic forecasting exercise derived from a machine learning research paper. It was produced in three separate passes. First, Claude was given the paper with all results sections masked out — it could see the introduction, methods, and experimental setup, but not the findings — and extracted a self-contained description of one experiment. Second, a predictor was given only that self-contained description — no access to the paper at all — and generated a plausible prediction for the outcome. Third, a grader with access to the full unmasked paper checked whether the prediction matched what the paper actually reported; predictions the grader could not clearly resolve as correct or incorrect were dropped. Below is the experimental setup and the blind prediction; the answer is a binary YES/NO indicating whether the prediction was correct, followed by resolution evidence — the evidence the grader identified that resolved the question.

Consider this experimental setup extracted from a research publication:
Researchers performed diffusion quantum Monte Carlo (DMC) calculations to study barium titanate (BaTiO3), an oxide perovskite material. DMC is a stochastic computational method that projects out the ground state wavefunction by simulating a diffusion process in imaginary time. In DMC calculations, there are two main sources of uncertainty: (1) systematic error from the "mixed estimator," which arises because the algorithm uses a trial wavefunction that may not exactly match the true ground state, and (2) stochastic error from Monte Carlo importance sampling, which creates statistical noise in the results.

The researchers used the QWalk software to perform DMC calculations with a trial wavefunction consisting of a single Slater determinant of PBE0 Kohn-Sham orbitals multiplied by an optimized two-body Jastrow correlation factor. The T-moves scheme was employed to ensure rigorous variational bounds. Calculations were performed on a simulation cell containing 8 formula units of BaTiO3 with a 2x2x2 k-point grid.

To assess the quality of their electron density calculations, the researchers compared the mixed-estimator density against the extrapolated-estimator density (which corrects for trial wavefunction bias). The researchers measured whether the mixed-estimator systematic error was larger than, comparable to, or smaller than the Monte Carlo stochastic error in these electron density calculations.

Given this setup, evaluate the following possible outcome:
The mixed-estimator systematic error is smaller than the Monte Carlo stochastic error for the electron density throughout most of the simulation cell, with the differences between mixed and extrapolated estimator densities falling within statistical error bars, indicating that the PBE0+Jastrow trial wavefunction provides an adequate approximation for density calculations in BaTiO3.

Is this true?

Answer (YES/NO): YES